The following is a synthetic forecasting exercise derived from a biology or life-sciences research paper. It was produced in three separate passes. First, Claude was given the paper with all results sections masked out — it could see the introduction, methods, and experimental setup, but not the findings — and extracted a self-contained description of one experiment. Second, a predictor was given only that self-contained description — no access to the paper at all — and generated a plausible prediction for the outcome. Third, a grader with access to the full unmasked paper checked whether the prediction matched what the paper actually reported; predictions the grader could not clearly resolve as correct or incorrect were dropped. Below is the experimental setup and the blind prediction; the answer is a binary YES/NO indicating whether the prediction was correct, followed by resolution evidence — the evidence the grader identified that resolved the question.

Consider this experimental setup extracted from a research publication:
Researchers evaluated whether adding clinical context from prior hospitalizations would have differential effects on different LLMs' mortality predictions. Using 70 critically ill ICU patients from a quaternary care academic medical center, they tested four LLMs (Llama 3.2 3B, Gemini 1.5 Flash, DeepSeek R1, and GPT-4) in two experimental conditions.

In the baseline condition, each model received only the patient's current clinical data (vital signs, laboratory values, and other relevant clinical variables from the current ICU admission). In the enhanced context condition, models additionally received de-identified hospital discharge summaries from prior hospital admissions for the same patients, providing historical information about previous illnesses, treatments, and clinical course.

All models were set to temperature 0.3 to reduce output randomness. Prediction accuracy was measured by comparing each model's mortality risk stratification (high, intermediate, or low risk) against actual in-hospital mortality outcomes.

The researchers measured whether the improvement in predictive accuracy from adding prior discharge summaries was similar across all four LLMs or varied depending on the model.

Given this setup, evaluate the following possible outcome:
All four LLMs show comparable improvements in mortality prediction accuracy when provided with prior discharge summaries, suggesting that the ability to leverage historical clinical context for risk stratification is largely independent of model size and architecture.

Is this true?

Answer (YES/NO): NO